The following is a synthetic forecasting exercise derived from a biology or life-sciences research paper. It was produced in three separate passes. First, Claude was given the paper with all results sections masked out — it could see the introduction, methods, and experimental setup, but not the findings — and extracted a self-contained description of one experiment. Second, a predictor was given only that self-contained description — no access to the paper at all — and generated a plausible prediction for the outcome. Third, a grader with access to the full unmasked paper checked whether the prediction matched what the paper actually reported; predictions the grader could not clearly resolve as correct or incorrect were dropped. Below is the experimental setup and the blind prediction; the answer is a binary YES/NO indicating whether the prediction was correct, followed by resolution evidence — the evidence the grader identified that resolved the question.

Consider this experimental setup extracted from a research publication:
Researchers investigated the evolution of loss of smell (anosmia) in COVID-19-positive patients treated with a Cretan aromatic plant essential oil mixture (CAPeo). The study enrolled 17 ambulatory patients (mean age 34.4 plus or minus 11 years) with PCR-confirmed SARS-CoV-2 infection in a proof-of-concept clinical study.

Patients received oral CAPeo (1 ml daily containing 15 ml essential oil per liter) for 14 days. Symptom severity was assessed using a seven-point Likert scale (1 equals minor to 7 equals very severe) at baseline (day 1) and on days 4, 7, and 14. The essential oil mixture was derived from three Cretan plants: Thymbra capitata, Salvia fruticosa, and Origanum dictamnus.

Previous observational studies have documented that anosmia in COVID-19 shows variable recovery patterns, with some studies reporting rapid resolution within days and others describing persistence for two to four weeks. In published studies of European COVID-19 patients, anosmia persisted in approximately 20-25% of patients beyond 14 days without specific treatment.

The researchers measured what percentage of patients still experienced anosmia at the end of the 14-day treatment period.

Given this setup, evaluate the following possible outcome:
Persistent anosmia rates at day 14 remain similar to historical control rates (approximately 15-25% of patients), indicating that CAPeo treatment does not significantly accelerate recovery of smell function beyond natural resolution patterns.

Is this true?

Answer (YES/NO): YES